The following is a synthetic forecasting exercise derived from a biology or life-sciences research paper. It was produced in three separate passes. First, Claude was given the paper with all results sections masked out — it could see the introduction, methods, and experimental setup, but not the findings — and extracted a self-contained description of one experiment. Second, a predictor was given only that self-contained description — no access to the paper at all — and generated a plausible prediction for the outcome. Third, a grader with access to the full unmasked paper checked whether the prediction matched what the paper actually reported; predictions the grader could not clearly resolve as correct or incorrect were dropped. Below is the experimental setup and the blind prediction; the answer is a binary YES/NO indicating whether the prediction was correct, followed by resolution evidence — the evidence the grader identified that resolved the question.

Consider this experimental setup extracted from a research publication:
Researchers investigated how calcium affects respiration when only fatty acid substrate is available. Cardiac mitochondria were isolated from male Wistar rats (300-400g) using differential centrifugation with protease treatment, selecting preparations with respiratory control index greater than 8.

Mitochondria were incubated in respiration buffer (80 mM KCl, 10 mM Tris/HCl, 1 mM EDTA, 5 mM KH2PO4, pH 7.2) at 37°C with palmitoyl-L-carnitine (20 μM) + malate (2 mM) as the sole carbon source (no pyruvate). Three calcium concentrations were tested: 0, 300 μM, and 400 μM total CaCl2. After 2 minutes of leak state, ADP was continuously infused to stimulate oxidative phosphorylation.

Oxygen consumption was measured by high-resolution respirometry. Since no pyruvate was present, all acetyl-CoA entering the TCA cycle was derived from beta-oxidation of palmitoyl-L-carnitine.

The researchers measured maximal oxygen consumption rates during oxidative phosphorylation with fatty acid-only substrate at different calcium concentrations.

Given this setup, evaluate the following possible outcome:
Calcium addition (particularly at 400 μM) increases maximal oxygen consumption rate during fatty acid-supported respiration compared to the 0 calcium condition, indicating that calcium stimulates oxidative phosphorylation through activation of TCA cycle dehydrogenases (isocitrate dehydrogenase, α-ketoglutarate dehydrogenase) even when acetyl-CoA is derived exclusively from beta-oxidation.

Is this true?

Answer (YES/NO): NO